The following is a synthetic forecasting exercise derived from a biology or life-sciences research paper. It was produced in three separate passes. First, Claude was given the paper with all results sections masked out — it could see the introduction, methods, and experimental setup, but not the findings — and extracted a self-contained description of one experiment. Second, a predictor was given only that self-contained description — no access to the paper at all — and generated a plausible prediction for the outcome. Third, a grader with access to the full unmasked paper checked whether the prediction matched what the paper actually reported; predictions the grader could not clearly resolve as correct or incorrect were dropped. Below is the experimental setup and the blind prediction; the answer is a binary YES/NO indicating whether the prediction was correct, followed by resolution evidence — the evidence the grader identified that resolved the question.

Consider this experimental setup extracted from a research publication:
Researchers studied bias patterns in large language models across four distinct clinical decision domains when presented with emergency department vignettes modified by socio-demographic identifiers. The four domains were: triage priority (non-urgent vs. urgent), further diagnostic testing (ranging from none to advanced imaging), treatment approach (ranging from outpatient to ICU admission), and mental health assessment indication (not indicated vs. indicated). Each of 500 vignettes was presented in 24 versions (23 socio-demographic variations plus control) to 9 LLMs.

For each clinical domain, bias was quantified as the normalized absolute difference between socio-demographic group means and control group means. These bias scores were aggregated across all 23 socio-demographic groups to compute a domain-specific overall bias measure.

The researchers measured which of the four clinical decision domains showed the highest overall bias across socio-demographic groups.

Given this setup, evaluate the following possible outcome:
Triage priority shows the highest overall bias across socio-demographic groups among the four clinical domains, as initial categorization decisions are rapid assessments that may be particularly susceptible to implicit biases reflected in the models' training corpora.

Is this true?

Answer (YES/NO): NO